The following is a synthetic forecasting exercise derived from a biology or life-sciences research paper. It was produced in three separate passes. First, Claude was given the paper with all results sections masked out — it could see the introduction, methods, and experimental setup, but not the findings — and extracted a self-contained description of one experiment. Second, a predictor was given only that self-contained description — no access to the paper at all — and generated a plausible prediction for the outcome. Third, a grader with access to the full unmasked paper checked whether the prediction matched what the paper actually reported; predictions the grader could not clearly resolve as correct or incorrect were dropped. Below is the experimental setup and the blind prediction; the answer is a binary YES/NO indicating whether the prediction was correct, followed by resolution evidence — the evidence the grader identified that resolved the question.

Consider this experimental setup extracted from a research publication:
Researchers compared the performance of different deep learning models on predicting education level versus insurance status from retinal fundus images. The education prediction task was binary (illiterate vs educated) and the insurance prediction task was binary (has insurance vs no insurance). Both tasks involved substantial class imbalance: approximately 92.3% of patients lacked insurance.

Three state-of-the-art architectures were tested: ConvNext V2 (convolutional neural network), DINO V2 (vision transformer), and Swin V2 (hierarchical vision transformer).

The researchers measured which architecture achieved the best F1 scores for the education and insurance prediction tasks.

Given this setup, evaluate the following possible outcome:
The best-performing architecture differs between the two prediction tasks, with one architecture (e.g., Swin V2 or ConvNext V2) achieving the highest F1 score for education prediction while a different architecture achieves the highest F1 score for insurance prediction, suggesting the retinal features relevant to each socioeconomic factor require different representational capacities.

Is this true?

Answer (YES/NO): NO